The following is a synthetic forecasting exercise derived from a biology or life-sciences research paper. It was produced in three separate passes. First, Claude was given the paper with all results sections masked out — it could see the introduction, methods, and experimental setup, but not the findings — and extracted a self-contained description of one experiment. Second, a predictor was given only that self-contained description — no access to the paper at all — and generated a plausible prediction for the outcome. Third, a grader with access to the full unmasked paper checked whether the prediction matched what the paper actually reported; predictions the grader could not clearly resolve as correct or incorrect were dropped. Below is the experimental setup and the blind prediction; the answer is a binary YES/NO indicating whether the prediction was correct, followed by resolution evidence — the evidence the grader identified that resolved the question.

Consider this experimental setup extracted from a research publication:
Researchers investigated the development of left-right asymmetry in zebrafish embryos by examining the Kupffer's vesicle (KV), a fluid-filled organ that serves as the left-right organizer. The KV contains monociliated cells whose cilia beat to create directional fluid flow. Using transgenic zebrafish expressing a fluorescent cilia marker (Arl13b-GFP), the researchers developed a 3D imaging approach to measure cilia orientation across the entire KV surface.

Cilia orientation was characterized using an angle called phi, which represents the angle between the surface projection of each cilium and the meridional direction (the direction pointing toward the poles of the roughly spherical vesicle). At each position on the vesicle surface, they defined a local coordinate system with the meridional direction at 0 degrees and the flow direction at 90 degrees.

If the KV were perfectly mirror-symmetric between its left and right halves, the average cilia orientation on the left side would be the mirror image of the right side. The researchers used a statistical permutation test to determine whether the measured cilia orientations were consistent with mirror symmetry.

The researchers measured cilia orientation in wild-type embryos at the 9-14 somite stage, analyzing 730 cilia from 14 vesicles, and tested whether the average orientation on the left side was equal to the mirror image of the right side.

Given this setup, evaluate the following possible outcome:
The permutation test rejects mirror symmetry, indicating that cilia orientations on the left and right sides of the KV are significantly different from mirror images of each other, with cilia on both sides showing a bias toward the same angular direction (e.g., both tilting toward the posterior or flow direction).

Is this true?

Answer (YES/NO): YES